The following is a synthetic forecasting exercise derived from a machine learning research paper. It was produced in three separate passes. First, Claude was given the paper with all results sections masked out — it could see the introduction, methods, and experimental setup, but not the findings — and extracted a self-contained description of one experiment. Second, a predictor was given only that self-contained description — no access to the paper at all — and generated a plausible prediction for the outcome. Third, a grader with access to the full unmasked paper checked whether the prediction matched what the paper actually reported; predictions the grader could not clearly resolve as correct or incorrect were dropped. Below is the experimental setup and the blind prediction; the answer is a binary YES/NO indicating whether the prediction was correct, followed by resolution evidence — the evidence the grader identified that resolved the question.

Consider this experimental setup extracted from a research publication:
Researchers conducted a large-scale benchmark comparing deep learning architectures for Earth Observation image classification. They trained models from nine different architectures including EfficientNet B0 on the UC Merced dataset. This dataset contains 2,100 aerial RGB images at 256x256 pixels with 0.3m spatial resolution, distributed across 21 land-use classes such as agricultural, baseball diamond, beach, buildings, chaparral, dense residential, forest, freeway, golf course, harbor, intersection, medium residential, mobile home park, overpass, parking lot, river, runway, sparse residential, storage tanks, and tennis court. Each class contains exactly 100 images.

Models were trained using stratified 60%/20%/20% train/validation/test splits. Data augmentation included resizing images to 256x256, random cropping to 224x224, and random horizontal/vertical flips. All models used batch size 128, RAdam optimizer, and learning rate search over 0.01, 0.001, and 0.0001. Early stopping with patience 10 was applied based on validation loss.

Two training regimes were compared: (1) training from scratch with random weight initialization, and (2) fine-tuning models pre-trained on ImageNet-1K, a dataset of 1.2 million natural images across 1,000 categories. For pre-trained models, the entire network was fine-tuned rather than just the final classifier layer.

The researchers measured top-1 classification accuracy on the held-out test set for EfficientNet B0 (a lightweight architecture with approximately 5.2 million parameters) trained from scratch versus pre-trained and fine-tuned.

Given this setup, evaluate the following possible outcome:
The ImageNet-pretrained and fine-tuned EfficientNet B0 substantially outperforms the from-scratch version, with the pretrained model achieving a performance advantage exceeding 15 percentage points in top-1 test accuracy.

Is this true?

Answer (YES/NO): NO